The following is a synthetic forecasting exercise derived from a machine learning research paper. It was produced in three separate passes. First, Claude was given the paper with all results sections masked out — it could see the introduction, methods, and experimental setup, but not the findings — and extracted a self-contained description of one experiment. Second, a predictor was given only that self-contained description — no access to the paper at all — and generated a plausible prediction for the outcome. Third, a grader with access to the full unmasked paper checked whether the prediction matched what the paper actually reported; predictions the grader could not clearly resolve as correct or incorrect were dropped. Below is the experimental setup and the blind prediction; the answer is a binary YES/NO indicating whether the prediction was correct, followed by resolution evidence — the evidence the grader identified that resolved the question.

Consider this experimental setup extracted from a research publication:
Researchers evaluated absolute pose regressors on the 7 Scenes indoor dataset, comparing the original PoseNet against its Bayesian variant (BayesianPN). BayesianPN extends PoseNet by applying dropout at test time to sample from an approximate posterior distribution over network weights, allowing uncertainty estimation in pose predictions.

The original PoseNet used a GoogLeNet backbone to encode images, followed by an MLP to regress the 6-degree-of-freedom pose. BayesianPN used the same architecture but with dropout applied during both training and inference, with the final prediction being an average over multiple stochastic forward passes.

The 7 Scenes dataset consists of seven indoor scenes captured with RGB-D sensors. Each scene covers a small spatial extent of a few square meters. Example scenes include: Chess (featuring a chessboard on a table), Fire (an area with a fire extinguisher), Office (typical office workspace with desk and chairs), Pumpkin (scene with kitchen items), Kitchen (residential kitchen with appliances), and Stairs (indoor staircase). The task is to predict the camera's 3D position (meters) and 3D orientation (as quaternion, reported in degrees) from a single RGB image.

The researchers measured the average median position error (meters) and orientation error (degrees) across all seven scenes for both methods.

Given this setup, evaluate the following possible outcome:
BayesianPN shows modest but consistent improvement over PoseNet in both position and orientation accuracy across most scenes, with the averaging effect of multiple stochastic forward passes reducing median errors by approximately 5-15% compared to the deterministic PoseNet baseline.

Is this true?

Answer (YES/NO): NO